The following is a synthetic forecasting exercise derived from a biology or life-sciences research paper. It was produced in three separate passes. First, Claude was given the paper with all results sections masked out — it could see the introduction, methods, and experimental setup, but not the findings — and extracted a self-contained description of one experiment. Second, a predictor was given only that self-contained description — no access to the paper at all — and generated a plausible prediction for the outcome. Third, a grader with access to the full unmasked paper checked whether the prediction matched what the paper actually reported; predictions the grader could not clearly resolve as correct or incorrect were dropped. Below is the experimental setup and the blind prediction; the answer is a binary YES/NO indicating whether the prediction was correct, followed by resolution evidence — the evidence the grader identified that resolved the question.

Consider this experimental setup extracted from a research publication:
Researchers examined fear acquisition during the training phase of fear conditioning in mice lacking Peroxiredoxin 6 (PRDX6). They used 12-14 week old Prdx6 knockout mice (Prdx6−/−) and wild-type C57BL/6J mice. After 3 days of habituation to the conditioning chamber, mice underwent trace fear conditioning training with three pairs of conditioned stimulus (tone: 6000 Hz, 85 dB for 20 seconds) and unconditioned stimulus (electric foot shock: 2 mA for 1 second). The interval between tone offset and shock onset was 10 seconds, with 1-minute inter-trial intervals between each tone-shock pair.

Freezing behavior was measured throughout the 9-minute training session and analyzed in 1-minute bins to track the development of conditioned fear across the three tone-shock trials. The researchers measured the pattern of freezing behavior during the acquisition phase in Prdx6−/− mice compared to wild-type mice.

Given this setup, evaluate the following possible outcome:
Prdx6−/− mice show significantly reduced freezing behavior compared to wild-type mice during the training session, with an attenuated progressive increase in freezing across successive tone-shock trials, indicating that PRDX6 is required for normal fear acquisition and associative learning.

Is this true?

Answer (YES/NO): NO